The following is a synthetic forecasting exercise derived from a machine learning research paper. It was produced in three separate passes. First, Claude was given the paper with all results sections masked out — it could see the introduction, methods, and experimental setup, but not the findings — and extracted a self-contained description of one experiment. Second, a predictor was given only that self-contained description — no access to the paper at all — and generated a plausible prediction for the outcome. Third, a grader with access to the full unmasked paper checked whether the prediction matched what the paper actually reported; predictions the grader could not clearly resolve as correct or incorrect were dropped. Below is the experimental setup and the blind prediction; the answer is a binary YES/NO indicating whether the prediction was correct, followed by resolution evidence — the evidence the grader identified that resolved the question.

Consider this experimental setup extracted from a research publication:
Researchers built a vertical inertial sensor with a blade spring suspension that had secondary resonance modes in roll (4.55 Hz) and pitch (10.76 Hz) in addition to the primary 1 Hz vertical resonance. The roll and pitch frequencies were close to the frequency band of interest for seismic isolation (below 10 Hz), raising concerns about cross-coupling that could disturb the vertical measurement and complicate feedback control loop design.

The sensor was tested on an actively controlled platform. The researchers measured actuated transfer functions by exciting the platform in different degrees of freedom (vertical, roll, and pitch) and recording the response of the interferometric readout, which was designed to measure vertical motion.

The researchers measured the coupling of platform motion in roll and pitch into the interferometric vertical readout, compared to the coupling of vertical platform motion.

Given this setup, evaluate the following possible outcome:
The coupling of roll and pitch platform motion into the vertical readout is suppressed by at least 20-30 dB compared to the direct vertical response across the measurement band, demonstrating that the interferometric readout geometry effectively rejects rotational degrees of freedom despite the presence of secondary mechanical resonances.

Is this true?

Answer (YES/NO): YES